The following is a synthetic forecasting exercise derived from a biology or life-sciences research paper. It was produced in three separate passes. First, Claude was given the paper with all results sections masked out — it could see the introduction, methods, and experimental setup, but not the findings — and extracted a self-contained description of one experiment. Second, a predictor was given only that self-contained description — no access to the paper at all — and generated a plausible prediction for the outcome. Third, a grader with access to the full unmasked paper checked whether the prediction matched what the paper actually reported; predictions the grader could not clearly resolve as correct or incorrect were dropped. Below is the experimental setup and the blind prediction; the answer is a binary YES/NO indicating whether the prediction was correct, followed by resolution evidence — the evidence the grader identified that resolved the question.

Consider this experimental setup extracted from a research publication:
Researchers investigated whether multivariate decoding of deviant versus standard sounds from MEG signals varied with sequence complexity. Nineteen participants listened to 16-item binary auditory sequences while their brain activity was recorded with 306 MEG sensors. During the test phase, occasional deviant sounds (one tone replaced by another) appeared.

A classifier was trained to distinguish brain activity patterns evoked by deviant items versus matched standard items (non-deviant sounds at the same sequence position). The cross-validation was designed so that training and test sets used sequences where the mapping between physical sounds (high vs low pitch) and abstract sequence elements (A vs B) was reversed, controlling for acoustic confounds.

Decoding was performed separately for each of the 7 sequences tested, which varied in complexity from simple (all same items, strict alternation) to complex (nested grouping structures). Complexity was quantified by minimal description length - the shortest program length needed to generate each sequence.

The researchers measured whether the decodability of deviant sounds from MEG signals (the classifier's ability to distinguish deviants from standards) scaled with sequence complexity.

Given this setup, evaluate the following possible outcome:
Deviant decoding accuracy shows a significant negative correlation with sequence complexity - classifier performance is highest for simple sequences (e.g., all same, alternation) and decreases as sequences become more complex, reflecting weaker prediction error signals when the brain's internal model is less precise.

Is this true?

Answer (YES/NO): YES